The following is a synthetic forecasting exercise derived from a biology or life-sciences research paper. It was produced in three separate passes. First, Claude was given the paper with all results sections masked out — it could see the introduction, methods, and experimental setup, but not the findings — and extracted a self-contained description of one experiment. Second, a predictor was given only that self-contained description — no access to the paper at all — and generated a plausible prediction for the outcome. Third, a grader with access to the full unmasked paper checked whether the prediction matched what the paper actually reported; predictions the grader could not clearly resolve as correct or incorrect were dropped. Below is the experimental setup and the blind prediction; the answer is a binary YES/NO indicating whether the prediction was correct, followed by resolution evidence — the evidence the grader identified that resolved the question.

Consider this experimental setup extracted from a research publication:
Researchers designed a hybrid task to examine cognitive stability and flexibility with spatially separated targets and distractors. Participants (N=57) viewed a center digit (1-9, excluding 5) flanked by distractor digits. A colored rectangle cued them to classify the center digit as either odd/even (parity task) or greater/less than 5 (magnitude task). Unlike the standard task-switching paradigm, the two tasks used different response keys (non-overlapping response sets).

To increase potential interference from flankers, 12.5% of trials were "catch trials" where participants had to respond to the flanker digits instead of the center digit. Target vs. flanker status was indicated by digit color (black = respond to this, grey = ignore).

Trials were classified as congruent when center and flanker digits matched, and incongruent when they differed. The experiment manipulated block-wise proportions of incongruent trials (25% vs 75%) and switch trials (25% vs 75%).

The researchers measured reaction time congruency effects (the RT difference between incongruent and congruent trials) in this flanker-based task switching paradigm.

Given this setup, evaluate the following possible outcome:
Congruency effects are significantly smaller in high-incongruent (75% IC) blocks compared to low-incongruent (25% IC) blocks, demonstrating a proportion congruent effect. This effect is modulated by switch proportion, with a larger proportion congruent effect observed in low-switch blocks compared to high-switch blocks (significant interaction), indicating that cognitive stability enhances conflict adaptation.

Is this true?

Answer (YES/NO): NO